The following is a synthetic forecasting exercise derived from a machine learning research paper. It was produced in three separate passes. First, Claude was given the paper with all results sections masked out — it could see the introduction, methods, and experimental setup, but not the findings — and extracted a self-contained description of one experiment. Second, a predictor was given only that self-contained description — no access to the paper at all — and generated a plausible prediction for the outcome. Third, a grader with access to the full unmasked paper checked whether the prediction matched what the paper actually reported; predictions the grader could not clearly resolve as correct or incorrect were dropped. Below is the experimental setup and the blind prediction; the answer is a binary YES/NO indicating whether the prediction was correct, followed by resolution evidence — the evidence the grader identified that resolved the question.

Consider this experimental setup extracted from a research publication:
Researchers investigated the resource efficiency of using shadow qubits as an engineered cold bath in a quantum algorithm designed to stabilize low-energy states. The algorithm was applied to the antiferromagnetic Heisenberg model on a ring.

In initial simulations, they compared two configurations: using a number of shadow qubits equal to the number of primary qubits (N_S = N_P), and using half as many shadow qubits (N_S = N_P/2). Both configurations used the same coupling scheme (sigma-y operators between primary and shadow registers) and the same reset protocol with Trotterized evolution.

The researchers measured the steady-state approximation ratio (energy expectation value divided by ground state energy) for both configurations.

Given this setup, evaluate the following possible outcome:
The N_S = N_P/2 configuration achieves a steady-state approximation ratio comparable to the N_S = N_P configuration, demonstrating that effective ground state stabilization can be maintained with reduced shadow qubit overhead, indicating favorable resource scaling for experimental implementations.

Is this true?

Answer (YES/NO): YES